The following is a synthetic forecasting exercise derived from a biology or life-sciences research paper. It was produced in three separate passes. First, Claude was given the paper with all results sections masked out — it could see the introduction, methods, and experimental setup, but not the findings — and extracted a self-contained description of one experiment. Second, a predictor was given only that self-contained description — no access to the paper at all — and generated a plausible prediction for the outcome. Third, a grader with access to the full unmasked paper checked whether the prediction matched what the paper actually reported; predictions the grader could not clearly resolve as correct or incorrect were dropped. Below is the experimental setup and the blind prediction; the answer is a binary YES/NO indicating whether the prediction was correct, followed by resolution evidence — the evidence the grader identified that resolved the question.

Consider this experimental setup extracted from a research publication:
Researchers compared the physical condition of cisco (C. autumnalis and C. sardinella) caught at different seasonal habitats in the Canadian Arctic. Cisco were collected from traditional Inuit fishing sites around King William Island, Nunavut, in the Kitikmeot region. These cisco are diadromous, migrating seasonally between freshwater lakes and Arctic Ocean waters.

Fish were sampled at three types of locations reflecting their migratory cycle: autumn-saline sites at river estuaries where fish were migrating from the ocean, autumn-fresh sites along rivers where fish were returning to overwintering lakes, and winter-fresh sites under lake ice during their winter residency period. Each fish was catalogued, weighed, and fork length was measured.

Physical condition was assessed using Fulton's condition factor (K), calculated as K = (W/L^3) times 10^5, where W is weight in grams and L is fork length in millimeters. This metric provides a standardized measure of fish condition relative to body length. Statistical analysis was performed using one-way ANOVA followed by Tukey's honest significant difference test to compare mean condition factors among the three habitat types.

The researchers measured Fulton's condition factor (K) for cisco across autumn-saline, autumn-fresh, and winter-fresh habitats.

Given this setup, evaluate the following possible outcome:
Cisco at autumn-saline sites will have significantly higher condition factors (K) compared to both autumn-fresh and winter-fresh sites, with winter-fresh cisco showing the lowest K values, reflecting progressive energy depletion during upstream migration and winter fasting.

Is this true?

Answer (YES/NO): NO